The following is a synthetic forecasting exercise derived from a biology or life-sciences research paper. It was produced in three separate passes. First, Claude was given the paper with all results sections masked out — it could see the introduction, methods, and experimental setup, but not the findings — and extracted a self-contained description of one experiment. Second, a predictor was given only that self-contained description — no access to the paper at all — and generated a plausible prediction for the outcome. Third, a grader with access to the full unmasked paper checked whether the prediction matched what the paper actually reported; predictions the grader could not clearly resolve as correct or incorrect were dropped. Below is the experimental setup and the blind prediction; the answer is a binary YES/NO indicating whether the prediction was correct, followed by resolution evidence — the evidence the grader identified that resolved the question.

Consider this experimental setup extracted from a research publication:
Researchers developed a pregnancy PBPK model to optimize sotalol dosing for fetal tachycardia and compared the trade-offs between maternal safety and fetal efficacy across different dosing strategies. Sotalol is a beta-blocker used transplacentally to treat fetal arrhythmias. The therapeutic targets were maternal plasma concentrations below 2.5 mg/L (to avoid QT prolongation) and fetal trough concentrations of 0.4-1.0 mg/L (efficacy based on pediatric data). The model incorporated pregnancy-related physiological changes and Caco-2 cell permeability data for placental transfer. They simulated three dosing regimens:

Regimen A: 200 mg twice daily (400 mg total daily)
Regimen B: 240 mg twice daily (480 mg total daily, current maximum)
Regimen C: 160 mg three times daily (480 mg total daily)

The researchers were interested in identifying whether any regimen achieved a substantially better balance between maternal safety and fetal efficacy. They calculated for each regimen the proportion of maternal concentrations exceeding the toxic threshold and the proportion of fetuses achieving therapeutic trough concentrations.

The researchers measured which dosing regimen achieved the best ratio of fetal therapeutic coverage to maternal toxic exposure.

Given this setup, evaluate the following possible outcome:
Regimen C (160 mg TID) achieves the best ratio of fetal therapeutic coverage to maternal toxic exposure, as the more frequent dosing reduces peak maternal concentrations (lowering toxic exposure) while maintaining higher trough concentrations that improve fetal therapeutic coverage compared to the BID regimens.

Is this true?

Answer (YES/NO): YES